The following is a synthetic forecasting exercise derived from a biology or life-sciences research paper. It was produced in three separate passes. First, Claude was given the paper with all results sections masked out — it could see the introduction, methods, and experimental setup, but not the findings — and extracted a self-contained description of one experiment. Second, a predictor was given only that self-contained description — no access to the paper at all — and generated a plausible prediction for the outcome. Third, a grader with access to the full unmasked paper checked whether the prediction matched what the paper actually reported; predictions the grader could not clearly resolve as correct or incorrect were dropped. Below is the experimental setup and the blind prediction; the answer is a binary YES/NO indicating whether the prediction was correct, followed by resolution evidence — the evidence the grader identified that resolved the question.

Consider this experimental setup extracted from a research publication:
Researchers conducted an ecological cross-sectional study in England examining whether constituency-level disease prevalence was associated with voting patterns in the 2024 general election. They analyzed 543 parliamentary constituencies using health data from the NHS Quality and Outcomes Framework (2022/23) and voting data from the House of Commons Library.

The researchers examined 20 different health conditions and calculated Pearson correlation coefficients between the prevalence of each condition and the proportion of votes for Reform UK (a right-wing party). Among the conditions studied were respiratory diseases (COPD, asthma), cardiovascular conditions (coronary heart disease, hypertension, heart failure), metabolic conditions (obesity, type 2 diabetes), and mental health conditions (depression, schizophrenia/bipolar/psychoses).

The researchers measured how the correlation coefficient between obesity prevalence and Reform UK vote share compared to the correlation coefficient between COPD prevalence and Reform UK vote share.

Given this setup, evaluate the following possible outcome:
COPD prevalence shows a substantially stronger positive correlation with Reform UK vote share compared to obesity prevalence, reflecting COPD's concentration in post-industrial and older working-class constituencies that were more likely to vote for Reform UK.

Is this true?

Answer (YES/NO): NO